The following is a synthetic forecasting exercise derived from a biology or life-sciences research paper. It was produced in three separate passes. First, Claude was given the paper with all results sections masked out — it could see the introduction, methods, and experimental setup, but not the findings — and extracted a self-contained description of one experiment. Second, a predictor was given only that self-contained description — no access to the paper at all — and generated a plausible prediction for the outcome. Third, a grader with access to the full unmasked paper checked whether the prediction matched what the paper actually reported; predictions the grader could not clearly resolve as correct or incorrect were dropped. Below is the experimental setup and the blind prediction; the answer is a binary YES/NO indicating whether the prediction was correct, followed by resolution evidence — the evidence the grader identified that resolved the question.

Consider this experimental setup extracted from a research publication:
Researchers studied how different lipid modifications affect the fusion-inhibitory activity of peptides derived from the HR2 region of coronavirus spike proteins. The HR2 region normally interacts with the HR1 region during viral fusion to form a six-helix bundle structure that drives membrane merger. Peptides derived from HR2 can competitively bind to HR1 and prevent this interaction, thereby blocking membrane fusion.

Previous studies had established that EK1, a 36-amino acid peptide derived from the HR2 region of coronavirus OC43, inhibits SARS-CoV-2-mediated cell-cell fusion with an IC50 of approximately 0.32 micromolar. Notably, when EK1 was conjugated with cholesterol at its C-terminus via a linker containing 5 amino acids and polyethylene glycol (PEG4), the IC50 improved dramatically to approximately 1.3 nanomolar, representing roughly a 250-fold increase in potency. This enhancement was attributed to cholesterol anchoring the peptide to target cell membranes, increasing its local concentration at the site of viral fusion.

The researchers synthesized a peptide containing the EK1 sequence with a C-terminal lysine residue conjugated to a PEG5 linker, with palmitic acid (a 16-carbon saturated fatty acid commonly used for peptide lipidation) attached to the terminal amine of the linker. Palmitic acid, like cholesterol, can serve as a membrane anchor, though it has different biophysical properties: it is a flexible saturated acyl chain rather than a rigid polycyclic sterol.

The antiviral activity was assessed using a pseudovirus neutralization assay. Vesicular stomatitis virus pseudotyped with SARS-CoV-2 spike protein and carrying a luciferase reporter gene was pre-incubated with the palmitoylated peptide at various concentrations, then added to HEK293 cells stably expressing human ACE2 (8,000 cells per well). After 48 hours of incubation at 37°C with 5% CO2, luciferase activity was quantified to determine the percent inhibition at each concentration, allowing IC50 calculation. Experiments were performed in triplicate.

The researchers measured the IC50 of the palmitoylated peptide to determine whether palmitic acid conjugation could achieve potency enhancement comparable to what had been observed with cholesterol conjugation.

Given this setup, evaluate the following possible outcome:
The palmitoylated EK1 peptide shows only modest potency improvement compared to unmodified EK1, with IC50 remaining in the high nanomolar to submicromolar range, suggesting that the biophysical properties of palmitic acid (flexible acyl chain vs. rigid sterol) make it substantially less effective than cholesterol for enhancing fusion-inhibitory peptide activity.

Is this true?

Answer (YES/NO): NO